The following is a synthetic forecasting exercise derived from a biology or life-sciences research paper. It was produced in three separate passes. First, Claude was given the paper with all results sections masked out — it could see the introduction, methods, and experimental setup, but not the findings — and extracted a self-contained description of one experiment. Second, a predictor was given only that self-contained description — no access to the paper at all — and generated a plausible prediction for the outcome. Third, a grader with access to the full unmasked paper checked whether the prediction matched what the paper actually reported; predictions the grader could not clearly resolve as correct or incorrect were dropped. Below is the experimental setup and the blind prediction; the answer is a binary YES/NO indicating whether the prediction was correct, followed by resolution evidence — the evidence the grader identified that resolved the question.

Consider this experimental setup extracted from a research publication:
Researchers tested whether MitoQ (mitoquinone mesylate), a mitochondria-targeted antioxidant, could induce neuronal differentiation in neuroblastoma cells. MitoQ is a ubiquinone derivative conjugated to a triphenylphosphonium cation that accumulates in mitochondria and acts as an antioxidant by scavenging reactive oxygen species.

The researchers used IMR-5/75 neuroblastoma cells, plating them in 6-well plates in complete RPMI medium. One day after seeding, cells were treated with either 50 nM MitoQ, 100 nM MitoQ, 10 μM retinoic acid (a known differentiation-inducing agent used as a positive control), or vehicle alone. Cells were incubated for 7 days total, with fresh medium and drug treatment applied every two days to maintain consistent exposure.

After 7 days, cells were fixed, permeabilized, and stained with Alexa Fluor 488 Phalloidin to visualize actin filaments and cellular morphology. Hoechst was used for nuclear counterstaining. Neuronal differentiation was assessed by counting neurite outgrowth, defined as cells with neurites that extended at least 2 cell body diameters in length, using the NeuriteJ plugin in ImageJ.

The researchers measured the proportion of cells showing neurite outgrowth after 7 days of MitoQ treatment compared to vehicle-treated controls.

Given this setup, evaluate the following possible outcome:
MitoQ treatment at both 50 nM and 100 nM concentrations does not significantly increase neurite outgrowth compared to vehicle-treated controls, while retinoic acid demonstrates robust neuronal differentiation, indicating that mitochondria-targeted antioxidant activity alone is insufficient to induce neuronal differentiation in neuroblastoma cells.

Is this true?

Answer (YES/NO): NO